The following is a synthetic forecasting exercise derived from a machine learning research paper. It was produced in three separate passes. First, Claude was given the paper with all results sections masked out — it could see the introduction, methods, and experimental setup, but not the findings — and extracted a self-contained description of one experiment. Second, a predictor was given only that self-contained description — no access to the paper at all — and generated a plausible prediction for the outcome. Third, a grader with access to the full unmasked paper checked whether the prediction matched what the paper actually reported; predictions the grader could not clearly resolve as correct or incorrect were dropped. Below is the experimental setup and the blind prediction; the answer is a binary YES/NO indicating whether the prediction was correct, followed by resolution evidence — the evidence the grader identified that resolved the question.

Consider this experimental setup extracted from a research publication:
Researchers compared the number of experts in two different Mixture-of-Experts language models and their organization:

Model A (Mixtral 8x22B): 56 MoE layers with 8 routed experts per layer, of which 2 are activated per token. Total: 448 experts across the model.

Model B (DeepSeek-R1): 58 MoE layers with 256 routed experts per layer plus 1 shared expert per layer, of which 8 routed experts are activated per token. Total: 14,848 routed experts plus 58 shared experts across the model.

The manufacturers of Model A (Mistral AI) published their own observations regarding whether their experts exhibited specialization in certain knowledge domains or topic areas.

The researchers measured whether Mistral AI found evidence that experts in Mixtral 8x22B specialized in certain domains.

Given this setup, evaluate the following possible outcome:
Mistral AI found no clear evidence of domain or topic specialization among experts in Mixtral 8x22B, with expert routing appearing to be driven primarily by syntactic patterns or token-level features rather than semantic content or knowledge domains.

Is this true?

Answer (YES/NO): NO